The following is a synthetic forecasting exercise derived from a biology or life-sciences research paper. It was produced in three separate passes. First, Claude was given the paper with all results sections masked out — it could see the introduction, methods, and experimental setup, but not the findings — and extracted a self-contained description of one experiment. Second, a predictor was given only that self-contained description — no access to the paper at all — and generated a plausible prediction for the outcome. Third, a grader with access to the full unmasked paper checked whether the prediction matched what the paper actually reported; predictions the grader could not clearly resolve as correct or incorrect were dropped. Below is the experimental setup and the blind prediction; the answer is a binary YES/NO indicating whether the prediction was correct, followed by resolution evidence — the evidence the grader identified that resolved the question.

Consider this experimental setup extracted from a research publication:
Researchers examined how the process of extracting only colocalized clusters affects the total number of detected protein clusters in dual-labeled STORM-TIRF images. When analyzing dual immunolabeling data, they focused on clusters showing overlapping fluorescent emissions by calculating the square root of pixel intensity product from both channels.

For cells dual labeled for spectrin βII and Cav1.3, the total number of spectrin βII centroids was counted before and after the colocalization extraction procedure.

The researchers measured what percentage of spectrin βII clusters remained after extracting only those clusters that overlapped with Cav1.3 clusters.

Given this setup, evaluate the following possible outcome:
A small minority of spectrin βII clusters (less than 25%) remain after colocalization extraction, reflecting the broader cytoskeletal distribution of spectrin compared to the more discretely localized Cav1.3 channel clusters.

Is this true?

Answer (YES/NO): NO